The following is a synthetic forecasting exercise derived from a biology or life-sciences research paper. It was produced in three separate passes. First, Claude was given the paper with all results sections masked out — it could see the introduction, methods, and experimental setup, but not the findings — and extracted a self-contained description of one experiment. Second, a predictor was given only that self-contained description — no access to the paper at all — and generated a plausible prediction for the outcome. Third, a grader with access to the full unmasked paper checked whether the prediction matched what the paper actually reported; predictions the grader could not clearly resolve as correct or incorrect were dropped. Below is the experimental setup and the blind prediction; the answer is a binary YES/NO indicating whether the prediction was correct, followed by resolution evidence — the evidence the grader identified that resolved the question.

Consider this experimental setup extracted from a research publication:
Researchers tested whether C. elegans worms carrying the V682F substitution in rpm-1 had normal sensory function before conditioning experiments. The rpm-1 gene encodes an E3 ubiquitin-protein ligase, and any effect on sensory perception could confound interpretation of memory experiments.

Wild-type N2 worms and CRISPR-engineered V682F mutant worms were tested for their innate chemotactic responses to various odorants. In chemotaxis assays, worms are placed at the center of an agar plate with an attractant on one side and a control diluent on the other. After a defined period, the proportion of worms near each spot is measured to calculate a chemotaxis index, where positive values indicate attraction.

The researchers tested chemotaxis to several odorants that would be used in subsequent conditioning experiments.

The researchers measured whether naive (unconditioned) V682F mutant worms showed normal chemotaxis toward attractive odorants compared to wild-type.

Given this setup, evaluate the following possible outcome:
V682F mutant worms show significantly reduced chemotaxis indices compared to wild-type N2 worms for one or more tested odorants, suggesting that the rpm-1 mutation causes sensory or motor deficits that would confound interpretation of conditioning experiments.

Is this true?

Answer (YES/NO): NO